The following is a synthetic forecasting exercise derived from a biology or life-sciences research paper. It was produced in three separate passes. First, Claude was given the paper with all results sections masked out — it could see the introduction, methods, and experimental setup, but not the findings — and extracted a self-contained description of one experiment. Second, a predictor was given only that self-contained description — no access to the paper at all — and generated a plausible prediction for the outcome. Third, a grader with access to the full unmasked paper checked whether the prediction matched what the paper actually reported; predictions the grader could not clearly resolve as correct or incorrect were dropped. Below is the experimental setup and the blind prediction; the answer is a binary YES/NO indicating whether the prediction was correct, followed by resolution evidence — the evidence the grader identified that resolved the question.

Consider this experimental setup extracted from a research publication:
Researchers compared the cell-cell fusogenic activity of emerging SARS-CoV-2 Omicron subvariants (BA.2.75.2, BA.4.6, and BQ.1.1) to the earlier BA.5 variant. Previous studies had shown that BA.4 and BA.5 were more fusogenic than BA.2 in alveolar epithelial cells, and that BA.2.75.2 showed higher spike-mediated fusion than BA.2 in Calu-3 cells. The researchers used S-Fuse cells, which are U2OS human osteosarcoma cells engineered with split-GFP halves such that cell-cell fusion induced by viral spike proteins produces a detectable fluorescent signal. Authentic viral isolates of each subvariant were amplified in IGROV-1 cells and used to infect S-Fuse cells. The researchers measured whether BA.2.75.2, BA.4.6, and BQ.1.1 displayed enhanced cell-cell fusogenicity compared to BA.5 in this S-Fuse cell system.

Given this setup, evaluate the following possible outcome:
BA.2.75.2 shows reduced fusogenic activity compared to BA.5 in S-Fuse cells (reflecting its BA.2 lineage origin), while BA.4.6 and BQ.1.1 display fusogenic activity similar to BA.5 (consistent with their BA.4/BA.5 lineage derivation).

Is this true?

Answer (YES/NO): NO